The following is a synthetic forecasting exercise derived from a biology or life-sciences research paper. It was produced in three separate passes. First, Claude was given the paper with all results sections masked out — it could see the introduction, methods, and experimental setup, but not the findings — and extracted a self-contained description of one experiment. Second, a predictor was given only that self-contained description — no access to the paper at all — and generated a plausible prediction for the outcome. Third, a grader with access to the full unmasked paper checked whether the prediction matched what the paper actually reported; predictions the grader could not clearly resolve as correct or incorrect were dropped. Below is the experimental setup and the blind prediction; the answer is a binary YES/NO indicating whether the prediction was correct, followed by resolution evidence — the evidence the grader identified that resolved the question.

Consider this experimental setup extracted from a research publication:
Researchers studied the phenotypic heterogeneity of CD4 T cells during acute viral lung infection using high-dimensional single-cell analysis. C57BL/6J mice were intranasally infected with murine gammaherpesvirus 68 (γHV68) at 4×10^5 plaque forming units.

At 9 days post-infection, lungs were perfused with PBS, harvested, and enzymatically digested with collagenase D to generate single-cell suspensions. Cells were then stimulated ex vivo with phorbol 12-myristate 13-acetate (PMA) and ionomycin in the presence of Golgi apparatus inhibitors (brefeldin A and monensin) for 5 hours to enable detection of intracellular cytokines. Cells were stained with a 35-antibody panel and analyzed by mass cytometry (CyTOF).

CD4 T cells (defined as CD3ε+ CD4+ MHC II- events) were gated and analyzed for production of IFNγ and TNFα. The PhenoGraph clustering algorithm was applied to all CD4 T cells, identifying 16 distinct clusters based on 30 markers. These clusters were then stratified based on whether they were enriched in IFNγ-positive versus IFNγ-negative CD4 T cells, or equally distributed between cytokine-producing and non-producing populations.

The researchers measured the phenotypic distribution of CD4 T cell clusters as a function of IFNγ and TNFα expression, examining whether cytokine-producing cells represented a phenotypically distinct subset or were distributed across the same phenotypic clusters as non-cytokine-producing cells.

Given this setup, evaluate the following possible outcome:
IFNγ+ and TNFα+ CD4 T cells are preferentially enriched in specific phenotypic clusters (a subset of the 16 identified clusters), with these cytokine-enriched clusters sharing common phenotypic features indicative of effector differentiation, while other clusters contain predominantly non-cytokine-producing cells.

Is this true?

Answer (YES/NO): YES